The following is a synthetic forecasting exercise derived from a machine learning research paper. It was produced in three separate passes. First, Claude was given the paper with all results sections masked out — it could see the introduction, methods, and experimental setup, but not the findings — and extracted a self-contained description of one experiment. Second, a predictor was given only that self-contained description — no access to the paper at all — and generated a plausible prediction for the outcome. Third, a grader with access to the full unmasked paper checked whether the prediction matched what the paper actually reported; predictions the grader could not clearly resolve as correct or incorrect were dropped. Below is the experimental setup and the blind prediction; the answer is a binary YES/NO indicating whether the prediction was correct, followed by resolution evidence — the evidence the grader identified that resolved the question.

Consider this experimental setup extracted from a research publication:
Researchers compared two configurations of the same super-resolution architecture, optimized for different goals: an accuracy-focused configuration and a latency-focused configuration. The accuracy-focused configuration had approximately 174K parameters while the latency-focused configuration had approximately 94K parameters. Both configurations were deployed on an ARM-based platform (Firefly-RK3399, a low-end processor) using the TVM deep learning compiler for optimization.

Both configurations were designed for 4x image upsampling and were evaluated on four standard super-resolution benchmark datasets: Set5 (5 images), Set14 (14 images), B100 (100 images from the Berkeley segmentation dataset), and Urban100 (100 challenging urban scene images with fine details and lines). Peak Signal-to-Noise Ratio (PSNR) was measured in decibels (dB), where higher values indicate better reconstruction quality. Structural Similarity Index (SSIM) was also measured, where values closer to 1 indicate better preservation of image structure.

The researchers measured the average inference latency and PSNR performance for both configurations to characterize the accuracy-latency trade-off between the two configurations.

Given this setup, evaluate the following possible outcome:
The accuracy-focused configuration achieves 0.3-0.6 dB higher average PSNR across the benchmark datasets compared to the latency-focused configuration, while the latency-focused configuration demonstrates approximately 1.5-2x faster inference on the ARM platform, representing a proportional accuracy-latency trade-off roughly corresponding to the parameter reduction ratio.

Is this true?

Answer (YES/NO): NO